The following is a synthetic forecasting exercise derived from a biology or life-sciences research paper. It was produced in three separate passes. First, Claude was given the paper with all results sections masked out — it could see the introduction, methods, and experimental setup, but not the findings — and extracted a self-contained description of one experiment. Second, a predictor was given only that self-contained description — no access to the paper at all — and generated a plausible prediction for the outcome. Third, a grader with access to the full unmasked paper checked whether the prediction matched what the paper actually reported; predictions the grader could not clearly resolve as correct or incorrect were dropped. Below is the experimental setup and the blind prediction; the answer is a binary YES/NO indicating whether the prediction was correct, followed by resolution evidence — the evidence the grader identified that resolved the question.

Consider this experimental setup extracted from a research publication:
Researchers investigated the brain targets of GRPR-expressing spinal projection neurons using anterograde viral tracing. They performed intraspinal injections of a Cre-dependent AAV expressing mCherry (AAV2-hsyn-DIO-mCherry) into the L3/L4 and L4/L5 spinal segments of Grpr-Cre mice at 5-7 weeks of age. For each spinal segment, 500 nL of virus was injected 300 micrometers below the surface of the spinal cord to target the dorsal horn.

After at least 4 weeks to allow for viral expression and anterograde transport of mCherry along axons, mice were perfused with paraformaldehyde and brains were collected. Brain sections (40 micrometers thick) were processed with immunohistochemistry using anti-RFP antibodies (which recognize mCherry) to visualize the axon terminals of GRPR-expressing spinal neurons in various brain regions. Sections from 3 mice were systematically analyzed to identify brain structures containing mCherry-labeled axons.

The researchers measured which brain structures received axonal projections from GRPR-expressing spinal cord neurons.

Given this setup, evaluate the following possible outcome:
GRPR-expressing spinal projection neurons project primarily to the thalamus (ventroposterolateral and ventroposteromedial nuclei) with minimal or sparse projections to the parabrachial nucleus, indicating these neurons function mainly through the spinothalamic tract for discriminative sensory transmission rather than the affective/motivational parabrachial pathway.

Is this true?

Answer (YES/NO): NO